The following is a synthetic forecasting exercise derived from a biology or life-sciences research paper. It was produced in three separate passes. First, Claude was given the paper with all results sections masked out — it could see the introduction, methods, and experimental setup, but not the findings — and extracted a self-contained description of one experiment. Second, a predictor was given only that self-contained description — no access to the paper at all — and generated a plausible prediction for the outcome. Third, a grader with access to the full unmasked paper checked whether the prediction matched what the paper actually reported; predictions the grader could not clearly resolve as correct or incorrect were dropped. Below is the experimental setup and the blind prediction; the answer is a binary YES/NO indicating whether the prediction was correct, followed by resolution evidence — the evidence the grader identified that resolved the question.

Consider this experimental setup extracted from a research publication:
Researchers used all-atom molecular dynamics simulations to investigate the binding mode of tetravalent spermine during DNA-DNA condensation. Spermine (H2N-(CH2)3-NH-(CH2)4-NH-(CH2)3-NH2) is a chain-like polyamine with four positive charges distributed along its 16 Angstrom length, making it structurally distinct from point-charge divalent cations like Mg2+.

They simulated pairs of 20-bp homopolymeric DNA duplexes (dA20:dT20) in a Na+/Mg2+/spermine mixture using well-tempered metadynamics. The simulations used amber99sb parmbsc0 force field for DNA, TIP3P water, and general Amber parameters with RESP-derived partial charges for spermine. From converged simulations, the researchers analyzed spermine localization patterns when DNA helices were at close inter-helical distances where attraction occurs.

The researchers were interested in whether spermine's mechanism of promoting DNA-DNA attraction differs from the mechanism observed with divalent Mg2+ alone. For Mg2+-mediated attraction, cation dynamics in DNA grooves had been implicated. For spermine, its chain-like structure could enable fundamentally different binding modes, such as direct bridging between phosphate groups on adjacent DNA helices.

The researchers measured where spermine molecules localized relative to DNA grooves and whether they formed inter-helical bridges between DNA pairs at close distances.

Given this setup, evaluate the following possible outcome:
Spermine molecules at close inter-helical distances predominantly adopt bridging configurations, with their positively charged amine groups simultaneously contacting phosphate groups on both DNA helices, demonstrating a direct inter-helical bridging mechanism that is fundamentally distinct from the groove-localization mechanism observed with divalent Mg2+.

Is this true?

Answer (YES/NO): NO